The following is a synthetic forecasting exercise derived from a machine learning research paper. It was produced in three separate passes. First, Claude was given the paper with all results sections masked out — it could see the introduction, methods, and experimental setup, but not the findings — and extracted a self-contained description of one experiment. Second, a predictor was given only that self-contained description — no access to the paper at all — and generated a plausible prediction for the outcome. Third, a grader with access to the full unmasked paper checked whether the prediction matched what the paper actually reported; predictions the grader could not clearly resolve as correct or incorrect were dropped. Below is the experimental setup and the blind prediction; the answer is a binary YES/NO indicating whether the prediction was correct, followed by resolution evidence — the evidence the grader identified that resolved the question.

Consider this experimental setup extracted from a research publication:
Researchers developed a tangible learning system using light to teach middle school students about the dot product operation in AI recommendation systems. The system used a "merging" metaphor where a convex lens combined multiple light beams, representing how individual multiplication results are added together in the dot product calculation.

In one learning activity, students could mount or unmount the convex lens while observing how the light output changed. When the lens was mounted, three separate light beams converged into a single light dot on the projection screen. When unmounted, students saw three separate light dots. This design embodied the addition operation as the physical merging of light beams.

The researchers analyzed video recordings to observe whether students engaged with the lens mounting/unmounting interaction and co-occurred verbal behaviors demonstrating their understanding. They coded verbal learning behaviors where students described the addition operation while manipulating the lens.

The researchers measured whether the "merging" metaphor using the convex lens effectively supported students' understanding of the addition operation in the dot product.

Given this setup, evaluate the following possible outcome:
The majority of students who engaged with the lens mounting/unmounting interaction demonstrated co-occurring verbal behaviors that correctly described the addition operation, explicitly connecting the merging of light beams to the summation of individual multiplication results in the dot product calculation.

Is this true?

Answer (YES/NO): NO